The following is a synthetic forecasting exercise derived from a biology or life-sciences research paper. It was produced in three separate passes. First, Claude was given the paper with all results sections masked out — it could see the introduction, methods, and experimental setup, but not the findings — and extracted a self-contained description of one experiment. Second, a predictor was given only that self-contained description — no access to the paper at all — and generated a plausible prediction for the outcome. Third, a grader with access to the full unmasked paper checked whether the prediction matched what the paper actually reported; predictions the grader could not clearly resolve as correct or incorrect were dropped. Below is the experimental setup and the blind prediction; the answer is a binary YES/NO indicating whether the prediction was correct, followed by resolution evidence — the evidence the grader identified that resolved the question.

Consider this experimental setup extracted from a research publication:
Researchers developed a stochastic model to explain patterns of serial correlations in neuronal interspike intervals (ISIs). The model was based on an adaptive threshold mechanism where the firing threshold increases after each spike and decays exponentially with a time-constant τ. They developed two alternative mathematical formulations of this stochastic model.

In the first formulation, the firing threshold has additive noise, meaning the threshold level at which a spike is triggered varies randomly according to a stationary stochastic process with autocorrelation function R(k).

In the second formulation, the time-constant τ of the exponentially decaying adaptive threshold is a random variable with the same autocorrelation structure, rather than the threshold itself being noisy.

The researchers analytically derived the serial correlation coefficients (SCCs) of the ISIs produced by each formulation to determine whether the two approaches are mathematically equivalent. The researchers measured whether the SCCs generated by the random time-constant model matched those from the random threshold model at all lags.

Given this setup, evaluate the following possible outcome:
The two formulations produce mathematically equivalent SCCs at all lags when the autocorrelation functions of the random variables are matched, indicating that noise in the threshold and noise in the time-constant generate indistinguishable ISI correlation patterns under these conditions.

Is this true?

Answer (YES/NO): YES